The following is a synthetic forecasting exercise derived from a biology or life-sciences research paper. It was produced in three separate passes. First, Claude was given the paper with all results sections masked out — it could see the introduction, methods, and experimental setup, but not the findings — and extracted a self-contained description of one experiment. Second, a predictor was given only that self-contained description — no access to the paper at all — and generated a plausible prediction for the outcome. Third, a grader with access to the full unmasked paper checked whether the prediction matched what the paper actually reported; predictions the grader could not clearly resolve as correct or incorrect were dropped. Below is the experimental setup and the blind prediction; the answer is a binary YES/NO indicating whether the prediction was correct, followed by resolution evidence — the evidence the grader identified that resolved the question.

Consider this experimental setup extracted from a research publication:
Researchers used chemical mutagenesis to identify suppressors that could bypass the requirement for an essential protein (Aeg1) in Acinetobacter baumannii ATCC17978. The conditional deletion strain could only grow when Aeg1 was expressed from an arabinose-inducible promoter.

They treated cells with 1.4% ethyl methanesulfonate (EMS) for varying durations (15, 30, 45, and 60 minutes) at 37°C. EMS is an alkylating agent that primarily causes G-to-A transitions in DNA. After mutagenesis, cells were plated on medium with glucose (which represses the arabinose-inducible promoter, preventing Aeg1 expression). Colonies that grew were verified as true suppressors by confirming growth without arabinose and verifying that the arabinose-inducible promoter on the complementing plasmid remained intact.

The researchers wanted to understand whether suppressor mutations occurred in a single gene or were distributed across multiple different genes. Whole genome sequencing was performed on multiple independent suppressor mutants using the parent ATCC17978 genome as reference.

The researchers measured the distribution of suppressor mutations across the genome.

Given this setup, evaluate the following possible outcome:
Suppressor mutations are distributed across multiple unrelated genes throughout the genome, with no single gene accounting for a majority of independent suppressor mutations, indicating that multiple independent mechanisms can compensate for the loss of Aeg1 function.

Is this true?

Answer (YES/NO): NO